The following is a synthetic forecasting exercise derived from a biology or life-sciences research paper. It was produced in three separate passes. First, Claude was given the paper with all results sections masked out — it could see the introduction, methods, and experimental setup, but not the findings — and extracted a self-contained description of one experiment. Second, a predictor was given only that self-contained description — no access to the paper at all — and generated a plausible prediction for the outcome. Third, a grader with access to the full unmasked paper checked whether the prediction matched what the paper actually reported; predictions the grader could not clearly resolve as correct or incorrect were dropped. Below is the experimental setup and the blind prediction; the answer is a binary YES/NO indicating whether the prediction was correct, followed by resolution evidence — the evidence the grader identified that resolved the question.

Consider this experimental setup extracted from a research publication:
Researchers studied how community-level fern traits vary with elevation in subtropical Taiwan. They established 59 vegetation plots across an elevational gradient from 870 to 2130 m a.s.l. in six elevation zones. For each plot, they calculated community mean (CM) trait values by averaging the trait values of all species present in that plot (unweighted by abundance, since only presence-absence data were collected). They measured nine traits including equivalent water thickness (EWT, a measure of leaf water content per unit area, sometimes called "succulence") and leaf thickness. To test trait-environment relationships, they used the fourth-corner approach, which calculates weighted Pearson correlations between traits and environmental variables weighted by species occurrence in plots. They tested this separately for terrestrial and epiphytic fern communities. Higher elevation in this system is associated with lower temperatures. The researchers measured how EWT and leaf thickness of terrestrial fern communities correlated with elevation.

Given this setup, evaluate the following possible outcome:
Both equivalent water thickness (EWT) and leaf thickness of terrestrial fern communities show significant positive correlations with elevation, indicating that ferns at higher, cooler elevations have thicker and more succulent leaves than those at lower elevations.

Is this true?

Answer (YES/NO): NO